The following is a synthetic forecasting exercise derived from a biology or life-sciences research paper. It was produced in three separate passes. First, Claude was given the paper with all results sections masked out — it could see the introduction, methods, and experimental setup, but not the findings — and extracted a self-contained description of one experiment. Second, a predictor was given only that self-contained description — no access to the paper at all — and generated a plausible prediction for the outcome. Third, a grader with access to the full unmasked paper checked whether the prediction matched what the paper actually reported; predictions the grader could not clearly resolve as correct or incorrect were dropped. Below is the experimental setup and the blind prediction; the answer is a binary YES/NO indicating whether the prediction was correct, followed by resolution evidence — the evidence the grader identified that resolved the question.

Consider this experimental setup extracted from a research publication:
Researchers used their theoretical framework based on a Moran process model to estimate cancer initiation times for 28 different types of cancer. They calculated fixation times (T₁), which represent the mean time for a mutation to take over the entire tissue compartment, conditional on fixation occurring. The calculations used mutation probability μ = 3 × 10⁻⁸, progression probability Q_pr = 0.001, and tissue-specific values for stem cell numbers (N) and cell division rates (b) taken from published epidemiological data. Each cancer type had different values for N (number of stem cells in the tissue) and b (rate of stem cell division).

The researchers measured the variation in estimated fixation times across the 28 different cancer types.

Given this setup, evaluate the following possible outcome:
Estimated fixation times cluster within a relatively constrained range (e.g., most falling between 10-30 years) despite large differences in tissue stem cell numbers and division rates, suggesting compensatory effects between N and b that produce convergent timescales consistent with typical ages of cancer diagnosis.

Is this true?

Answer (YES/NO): NO